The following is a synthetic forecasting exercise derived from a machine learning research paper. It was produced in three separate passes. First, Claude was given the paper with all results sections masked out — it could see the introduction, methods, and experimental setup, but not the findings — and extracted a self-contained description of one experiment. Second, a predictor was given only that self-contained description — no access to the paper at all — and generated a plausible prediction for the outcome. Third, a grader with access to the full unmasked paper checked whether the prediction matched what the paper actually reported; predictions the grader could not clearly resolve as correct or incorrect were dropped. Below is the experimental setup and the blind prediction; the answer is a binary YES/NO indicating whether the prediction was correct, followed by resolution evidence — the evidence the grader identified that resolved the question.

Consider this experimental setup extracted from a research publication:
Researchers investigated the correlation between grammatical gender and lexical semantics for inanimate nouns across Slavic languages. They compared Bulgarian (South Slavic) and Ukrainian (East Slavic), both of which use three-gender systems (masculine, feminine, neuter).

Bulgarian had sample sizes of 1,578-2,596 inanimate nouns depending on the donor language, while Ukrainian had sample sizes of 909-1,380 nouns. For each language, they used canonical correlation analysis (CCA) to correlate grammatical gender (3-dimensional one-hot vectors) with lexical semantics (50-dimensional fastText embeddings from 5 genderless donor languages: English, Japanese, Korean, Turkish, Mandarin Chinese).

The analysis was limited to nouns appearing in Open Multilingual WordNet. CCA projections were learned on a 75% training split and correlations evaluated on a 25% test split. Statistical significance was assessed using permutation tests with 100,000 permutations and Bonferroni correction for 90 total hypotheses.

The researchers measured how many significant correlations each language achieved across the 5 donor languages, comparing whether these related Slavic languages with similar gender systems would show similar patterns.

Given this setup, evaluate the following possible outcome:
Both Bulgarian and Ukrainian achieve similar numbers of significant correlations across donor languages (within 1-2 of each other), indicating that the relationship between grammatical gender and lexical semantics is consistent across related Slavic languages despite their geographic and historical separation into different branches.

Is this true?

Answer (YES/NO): NO